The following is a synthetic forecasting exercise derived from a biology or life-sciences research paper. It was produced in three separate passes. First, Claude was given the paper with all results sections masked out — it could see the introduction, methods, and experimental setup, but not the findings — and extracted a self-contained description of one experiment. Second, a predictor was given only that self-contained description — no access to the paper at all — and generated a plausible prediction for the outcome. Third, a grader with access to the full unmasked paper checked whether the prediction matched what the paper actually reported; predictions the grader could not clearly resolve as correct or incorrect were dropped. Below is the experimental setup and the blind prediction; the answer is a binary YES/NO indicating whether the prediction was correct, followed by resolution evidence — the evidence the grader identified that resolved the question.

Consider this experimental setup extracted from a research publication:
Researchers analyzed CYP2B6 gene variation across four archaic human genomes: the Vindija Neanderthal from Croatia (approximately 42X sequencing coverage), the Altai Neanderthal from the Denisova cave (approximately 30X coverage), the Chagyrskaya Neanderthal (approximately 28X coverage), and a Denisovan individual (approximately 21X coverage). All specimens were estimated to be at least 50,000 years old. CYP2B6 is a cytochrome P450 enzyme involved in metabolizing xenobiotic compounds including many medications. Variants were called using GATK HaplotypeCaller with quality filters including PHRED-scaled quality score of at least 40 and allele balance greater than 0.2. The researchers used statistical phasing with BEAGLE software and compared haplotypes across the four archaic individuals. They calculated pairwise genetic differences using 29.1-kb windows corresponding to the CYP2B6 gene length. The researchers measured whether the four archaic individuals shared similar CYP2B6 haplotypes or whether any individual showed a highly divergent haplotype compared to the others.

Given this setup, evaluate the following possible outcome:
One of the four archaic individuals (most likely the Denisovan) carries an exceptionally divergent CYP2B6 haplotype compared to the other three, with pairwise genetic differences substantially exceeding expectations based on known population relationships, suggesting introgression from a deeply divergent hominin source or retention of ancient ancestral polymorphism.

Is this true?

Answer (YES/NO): NO